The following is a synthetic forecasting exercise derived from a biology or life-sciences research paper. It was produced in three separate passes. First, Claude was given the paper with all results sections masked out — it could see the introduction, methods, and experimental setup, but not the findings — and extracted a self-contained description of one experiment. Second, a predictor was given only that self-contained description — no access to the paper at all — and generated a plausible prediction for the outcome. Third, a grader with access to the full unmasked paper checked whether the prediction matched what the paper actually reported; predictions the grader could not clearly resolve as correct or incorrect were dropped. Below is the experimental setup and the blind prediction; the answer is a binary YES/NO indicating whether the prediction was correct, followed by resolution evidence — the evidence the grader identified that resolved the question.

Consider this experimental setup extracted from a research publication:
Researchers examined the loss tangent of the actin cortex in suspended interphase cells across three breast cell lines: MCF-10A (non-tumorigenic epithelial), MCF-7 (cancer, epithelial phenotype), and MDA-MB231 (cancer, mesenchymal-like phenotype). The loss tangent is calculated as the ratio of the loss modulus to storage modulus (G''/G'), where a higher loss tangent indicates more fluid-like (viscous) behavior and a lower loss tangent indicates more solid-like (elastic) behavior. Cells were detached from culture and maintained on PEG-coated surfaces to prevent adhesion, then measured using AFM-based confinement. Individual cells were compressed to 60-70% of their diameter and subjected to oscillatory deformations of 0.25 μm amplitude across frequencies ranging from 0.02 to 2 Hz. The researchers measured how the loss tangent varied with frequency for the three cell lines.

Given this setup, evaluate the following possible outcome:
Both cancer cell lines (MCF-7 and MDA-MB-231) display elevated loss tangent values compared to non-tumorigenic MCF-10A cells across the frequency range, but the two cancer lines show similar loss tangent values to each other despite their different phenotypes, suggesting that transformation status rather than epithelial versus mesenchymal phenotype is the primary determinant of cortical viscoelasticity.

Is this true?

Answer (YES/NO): NO